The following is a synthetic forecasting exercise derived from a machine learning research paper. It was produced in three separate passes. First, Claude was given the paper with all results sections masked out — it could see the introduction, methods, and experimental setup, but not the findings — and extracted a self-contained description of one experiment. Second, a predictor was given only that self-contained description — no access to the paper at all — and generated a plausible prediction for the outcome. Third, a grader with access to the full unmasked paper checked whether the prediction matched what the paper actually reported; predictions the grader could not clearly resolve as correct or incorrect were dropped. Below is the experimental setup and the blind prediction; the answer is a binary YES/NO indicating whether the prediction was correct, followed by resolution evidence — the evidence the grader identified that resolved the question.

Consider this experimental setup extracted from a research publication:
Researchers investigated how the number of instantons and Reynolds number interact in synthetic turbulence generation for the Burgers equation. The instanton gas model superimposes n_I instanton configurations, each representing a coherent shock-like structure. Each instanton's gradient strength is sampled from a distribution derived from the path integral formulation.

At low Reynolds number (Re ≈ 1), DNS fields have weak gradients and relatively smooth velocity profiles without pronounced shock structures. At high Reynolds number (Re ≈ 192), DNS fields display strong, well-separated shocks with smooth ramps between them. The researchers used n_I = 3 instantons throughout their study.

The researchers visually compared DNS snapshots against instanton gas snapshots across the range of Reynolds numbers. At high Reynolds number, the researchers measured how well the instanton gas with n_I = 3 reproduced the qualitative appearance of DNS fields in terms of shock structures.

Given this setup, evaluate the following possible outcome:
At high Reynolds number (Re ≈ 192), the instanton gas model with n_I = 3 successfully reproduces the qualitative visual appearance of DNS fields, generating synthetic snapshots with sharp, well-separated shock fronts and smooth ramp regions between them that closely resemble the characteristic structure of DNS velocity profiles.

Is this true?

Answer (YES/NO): NO